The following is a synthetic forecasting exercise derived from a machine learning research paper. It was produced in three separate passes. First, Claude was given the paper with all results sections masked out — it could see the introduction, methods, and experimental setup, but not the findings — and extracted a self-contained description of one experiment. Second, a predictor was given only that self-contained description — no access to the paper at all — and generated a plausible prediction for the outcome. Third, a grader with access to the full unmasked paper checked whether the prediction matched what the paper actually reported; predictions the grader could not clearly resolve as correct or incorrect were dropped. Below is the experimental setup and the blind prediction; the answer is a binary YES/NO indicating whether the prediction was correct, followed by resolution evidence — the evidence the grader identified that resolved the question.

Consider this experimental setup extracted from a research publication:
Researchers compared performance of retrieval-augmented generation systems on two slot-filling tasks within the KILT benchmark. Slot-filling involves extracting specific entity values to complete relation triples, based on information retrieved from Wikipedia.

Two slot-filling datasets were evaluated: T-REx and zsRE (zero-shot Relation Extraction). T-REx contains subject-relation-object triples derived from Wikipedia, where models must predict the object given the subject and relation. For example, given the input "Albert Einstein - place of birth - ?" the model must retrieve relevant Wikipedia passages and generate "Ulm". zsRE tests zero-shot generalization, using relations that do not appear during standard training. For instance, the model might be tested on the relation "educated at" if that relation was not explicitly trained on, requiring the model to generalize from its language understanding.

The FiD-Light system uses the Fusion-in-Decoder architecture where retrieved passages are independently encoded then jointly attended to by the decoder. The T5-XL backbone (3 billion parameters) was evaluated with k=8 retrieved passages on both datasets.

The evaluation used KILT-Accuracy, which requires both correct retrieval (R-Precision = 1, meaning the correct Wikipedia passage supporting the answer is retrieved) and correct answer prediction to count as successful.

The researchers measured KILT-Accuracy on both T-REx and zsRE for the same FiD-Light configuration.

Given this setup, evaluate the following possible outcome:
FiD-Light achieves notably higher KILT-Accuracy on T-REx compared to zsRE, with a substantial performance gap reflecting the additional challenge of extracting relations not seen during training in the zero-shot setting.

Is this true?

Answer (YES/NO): NO